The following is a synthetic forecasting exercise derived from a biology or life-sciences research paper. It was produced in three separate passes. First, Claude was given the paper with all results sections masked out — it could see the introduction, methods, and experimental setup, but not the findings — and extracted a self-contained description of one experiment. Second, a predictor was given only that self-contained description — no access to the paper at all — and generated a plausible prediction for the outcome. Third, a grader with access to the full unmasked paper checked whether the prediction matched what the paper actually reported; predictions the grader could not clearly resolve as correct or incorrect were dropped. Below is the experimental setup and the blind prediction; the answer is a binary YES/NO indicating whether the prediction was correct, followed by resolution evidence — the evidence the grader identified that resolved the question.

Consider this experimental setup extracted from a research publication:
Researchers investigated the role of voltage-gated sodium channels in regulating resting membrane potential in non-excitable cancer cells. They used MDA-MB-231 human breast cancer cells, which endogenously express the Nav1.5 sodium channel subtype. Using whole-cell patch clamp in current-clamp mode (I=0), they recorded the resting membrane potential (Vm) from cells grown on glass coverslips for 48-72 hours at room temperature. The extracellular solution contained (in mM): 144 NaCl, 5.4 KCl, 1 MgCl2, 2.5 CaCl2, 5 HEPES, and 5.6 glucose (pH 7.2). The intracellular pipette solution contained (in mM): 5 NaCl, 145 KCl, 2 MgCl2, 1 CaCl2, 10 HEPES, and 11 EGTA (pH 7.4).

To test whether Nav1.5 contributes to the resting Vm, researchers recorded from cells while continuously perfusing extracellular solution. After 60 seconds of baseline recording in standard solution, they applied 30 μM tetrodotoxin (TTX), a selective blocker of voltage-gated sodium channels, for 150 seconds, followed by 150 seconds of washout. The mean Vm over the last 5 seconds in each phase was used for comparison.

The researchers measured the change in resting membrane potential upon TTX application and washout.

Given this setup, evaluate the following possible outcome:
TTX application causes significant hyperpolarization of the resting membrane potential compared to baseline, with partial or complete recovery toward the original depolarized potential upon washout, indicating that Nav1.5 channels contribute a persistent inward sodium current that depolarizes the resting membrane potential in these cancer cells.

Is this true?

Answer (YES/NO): YES